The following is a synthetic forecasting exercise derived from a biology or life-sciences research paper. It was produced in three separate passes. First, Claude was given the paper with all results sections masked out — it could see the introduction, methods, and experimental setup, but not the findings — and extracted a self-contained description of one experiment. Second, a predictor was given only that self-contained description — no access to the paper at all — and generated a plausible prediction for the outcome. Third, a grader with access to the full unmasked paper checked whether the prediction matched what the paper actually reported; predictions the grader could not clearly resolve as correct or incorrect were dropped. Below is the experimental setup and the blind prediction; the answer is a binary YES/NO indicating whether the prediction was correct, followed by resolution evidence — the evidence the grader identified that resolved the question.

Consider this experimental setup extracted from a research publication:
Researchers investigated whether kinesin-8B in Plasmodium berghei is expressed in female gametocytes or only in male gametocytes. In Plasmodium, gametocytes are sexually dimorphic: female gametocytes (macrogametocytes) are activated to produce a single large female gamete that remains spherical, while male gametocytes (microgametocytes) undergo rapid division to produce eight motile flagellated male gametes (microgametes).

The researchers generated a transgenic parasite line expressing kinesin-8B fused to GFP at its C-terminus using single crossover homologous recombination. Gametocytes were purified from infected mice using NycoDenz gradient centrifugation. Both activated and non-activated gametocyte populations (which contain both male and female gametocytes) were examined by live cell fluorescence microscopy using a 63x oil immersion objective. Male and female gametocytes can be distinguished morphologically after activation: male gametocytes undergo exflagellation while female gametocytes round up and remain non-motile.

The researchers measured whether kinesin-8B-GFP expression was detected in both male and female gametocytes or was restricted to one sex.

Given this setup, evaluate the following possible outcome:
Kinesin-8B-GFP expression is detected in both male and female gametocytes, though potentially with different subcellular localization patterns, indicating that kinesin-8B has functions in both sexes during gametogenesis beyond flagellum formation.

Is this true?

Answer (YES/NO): NO